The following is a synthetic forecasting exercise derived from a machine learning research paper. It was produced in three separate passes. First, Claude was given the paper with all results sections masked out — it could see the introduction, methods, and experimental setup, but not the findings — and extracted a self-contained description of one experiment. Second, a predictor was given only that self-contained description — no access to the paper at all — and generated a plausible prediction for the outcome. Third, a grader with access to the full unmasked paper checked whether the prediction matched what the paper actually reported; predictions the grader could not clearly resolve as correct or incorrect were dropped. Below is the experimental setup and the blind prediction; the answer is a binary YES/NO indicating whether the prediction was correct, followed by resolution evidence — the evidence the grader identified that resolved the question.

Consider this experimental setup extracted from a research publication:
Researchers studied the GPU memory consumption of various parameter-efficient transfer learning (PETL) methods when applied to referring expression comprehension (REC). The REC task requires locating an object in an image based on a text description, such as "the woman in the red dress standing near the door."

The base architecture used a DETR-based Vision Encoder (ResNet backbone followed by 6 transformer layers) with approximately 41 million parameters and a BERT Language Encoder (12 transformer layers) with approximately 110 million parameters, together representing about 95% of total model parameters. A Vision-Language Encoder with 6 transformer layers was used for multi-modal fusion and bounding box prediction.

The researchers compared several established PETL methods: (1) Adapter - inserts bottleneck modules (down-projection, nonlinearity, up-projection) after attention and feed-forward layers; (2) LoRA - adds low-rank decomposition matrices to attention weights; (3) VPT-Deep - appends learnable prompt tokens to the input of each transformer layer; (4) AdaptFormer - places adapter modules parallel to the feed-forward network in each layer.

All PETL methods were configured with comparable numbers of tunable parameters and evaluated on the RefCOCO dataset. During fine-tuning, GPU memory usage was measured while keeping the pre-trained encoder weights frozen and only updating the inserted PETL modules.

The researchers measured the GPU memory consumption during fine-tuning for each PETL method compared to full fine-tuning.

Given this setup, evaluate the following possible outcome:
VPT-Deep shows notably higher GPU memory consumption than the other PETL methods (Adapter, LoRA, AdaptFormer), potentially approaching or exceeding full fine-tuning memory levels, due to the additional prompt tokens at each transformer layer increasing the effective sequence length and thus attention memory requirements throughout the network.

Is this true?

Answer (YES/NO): YES